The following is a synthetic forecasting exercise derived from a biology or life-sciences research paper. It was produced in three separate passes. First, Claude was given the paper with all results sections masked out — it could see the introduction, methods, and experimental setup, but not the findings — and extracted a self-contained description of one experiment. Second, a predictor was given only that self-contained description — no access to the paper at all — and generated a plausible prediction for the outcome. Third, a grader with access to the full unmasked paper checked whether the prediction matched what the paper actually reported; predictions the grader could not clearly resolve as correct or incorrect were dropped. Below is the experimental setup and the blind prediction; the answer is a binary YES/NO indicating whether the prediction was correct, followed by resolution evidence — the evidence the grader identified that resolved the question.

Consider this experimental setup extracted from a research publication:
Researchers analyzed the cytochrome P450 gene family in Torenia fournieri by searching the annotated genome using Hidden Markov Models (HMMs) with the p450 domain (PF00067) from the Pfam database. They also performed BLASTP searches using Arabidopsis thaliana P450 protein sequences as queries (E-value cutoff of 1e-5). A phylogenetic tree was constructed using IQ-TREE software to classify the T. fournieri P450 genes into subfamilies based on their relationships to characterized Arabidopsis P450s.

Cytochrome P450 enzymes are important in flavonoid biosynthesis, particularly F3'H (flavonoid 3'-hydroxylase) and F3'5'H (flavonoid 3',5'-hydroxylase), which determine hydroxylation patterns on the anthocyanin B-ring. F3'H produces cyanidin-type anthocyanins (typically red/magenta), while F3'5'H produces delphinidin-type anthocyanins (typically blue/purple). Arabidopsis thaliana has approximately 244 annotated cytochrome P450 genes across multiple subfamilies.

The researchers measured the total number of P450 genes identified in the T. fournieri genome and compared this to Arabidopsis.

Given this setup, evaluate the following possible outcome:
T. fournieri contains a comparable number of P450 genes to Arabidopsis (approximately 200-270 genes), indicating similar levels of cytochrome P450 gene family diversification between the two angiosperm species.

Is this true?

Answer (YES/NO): NO